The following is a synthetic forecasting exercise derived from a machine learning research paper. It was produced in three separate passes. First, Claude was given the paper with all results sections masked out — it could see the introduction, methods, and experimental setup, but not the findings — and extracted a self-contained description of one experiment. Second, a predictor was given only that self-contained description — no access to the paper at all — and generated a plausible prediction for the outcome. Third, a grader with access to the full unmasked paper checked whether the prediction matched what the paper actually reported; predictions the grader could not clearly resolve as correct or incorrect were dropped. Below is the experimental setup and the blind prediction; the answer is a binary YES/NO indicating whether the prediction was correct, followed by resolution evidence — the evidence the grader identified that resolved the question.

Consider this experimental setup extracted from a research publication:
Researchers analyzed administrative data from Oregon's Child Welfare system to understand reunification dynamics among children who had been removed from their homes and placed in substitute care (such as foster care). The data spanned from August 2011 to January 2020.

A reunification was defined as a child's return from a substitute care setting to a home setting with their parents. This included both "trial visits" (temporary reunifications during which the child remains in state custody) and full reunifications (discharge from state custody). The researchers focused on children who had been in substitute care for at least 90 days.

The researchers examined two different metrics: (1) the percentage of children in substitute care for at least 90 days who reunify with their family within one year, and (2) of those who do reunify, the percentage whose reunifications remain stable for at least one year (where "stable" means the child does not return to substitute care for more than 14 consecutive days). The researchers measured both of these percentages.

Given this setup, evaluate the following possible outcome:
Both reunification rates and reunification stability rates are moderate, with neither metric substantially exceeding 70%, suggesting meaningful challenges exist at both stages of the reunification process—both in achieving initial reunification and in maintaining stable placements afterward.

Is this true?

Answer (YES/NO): NO